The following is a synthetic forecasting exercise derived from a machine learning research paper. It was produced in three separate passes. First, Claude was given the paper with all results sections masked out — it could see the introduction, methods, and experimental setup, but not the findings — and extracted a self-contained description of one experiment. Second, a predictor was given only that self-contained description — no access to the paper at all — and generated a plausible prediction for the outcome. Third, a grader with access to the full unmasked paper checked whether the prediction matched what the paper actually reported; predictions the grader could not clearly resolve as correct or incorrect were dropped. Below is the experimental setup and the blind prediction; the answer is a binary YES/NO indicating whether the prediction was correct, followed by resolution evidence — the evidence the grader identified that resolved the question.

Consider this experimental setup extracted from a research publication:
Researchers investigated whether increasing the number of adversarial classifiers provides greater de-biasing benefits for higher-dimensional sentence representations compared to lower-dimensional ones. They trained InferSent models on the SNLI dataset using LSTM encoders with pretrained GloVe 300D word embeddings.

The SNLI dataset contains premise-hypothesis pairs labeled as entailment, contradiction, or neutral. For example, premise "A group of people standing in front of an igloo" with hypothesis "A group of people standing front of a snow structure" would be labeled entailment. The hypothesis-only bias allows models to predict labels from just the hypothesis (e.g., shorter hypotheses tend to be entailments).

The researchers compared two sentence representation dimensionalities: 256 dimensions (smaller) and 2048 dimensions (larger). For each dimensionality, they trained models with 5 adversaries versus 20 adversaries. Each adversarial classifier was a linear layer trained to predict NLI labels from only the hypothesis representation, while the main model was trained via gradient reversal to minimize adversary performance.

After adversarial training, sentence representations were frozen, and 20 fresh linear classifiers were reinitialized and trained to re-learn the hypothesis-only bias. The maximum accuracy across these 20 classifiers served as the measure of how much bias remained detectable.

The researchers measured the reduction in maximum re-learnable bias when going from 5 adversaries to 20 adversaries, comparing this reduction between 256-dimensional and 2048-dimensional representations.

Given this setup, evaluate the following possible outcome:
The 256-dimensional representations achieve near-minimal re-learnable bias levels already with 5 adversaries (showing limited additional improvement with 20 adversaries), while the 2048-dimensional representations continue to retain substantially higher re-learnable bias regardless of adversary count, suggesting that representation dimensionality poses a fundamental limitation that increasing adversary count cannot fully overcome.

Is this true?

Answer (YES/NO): YES